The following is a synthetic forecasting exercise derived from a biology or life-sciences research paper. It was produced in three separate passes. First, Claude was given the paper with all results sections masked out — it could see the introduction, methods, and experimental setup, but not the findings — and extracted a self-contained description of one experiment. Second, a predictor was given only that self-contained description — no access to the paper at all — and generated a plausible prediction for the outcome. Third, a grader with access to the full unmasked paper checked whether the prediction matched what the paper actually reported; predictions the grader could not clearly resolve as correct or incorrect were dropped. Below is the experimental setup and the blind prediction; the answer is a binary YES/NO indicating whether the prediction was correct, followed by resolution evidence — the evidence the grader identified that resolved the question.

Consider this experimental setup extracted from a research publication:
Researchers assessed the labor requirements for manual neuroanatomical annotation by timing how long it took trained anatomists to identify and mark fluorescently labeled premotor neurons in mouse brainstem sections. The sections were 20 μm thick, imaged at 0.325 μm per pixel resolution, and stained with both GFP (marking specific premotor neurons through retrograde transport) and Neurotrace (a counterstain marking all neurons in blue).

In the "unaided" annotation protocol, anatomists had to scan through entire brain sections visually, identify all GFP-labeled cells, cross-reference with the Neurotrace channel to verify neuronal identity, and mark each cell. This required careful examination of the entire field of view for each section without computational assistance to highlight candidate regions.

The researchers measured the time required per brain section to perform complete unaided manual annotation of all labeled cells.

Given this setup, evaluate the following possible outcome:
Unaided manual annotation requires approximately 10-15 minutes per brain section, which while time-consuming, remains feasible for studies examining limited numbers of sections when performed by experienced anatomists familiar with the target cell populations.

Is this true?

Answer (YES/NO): NO